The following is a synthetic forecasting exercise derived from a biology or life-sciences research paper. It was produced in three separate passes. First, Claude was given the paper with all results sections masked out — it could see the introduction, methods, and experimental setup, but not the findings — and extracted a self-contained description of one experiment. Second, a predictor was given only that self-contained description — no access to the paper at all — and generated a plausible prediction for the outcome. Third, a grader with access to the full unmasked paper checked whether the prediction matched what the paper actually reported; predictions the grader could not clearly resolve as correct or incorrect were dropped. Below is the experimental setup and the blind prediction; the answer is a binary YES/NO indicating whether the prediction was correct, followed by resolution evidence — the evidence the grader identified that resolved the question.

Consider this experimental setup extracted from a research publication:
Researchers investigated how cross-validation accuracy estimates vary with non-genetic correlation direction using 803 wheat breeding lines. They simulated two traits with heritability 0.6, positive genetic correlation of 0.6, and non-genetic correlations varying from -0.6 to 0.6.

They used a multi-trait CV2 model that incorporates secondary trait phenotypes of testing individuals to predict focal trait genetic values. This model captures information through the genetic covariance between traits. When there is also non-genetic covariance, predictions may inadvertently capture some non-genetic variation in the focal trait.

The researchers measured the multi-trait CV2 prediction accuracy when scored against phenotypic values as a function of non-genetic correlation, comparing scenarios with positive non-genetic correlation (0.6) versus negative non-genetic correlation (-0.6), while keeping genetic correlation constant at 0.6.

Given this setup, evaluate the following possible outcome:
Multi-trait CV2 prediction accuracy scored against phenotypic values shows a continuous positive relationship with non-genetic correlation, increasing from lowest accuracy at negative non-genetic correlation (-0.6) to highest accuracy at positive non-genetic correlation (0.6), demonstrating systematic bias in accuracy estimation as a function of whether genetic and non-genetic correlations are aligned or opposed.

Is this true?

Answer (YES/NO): YES